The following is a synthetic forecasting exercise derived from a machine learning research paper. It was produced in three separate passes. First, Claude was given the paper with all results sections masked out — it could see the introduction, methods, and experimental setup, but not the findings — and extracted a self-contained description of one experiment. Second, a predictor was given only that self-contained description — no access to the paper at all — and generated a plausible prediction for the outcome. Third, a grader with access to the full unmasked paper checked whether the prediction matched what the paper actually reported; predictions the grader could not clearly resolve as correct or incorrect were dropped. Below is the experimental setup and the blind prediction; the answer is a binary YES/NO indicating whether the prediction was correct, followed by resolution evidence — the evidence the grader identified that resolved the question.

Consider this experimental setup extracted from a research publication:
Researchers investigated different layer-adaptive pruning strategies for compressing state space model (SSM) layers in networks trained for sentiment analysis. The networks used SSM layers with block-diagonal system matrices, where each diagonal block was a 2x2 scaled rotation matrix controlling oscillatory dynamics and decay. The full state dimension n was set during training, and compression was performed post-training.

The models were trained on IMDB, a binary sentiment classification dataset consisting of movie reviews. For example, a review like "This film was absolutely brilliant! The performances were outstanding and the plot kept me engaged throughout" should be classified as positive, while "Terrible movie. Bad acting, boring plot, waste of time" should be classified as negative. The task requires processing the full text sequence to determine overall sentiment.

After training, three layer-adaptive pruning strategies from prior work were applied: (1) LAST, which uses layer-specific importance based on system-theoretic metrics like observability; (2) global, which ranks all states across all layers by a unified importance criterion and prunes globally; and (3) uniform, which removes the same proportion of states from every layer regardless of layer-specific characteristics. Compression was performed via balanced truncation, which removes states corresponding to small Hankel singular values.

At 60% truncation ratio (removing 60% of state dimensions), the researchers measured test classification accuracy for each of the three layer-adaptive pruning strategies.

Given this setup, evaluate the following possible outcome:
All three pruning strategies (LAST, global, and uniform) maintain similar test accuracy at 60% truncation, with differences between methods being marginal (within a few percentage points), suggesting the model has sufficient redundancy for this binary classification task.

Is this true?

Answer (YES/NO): NO